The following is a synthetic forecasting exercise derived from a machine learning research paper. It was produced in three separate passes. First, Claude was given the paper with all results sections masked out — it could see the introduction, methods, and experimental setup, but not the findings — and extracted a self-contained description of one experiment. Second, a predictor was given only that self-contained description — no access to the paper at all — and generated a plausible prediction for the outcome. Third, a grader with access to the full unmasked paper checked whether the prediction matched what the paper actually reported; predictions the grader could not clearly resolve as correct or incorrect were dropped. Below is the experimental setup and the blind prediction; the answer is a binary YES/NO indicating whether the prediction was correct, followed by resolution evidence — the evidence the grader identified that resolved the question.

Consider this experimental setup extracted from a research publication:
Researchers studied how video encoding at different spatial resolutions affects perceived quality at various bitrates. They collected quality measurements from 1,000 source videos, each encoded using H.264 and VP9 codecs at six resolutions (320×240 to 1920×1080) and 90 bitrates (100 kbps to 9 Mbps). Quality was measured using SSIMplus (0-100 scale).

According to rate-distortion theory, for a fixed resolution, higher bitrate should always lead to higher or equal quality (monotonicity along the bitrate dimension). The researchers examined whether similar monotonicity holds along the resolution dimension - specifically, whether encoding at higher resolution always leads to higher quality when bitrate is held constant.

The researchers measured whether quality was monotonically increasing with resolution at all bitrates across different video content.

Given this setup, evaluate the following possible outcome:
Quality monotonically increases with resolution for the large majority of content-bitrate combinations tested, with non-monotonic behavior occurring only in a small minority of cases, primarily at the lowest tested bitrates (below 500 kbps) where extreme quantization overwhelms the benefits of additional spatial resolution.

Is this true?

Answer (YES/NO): NO